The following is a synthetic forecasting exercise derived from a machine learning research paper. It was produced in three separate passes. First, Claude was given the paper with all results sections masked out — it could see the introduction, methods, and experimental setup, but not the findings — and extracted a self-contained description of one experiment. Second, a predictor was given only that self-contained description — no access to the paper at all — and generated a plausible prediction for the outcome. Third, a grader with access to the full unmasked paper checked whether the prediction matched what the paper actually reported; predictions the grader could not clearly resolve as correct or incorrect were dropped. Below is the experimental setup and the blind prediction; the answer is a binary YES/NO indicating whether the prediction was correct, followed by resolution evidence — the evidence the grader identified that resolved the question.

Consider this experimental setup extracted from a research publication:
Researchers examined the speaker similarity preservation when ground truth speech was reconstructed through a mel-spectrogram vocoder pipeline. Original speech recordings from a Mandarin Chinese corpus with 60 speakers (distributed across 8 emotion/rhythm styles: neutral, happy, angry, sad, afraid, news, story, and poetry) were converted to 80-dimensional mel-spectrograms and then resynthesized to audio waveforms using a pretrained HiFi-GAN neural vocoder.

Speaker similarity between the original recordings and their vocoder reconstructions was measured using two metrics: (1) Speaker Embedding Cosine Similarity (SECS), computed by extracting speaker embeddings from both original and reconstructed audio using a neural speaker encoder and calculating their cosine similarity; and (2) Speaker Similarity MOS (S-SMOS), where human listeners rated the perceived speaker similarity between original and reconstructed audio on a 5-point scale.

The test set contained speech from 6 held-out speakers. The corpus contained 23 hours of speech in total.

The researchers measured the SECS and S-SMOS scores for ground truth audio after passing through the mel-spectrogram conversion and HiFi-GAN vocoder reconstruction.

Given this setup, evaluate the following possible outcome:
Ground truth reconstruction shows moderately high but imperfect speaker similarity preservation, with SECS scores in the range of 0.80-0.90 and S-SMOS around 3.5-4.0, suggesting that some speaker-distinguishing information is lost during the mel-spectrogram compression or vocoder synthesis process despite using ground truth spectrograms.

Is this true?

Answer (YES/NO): NO